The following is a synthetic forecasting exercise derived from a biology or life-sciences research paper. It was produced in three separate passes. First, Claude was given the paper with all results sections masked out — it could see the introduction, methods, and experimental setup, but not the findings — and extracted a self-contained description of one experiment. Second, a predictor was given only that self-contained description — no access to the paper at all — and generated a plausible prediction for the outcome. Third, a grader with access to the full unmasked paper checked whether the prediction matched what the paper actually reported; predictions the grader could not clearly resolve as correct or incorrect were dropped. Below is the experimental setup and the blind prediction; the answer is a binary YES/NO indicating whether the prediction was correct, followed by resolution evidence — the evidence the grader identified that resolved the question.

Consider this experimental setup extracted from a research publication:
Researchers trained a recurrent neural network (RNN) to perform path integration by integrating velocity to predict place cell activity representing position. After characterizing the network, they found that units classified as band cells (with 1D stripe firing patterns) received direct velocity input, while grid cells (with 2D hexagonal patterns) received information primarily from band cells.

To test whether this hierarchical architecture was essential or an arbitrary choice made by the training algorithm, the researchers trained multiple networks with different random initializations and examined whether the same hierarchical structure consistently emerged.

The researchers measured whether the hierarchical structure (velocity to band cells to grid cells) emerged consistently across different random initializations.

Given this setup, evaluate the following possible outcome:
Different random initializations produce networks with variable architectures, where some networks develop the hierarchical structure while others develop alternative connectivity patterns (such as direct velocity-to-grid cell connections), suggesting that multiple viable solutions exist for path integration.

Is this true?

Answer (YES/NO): NO